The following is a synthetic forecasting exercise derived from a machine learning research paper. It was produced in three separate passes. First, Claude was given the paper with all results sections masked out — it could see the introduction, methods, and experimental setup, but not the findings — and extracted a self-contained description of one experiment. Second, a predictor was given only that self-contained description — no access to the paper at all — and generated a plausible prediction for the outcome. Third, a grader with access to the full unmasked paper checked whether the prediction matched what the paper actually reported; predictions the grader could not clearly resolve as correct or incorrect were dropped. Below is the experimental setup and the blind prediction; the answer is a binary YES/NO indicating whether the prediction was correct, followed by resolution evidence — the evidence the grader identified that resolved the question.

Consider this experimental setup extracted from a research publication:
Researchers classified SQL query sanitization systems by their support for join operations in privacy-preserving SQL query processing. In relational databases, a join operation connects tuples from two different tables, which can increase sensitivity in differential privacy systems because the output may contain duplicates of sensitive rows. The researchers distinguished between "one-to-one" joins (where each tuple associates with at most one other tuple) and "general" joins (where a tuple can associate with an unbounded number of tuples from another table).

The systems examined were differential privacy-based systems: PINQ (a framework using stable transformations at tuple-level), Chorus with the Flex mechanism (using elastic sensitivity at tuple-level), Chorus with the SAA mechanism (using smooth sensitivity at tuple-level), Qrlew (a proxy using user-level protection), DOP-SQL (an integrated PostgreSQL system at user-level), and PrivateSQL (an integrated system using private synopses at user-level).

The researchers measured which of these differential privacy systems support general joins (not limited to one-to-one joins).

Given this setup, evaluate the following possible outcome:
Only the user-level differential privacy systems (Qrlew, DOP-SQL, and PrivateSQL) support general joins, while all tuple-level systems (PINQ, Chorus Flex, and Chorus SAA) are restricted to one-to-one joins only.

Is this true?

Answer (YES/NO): NO